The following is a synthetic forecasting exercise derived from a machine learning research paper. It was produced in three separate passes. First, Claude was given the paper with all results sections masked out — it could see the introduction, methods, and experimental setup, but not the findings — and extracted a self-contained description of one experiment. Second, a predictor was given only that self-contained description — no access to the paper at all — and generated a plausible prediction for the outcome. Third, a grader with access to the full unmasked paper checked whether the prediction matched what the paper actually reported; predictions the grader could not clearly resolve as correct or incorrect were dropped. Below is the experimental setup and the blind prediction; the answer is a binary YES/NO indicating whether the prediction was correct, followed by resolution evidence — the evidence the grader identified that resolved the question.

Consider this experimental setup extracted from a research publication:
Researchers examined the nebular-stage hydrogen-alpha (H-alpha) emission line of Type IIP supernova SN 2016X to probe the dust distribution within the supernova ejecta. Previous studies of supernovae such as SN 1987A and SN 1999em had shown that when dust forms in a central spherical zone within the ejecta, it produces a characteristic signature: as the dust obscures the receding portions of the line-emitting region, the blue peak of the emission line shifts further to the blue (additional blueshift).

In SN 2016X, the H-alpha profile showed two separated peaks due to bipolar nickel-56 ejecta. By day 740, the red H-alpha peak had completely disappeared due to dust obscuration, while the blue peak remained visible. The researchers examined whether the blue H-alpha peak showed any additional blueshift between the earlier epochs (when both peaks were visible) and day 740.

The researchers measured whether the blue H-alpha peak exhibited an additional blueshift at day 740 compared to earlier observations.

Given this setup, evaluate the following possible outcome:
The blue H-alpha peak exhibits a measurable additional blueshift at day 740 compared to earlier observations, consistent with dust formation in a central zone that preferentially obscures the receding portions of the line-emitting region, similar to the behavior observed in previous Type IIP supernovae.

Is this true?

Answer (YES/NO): NO